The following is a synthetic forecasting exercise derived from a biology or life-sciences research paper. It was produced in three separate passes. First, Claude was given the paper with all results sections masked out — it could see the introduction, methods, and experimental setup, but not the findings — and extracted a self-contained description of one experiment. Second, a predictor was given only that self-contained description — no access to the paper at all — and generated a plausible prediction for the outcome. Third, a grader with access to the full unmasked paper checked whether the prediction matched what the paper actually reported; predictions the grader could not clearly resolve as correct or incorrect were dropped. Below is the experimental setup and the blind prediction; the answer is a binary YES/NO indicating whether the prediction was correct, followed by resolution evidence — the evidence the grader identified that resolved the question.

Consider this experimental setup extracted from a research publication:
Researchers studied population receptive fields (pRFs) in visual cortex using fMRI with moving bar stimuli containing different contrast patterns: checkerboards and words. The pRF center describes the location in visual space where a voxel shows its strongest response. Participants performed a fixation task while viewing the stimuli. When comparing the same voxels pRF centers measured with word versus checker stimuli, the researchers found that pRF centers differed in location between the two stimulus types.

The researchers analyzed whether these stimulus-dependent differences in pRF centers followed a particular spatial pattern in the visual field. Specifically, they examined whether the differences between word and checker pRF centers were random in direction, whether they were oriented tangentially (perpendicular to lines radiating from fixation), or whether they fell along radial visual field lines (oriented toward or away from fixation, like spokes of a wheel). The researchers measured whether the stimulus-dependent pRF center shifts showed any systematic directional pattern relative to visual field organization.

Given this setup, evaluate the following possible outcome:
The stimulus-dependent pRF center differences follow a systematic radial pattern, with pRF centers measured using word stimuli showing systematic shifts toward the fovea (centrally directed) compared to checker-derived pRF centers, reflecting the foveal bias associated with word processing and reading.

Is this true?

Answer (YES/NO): YES